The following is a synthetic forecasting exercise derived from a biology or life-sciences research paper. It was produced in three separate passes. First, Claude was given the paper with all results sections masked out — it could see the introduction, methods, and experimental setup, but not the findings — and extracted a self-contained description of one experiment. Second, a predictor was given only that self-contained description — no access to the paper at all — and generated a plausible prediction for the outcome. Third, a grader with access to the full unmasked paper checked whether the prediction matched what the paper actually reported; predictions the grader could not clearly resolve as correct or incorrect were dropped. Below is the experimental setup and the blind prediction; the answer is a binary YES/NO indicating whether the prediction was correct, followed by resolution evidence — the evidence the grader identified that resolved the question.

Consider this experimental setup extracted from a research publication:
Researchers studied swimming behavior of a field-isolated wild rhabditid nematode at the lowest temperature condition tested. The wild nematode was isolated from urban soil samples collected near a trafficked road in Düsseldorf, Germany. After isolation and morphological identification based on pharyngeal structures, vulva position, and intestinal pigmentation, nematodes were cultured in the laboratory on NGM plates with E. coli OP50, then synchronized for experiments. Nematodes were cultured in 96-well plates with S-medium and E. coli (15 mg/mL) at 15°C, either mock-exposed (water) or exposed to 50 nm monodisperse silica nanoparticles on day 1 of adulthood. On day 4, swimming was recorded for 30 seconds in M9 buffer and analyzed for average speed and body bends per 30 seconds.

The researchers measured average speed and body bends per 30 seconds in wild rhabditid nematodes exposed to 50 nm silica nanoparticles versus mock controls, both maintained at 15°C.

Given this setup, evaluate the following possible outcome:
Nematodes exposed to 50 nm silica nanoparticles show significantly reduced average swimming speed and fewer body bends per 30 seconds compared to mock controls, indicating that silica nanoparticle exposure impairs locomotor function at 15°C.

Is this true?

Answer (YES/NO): NO